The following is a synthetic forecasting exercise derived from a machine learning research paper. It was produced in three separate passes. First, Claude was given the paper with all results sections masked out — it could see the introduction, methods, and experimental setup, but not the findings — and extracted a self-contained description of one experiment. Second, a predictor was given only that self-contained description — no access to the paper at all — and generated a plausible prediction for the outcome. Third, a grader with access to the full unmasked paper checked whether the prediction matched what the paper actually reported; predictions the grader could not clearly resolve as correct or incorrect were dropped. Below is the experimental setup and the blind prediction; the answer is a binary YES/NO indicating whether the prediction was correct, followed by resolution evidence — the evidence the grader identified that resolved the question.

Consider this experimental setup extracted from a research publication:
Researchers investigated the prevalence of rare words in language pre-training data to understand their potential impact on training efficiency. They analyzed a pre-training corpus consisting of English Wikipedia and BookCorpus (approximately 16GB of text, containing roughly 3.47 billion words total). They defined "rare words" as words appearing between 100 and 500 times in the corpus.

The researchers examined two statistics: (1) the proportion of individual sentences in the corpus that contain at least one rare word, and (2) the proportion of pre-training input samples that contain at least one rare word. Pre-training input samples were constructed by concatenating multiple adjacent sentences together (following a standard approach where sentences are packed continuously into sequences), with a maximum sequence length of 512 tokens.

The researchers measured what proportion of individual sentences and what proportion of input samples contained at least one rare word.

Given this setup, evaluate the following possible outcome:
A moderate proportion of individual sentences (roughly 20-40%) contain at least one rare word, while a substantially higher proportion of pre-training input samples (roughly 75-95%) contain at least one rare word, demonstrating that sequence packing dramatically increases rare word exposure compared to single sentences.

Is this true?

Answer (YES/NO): YES